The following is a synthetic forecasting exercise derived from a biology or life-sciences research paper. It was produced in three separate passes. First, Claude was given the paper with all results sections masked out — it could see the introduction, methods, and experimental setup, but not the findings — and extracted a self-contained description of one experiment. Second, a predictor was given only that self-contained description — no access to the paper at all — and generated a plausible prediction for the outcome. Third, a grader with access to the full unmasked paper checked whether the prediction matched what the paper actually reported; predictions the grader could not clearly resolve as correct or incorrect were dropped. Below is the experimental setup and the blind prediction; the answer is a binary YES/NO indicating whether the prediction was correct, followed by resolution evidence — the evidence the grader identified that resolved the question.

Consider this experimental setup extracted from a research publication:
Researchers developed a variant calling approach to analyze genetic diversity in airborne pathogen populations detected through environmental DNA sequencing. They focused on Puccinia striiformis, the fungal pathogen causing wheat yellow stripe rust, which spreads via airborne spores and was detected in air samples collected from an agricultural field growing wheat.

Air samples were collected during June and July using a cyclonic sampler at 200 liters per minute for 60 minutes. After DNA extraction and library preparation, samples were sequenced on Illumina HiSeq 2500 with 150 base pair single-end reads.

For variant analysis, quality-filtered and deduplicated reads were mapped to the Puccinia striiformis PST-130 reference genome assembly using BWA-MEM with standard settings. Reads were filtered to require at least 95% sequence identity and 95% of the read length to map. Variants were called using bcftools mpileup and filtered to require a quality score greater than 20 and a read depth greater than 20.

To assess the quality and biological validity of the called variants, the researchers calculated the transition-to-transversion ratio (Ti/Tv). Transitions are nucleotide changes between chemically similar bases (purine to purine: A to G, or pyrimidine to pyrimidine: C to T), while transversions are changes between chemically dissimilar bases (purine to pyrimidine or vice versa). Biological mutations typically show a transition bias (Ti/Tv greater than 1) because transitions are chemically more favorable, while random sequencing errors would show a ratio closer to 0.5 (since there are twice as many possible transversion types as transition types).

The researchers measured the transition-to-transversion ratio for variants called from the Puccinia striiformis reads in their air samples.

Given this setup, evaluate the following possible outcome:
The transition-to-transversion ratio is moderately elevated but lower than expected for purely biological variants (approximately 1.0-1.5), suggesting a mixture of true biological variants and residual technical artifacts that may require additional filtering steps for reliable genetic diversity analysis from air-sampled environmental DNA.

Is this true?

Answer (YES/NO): NO